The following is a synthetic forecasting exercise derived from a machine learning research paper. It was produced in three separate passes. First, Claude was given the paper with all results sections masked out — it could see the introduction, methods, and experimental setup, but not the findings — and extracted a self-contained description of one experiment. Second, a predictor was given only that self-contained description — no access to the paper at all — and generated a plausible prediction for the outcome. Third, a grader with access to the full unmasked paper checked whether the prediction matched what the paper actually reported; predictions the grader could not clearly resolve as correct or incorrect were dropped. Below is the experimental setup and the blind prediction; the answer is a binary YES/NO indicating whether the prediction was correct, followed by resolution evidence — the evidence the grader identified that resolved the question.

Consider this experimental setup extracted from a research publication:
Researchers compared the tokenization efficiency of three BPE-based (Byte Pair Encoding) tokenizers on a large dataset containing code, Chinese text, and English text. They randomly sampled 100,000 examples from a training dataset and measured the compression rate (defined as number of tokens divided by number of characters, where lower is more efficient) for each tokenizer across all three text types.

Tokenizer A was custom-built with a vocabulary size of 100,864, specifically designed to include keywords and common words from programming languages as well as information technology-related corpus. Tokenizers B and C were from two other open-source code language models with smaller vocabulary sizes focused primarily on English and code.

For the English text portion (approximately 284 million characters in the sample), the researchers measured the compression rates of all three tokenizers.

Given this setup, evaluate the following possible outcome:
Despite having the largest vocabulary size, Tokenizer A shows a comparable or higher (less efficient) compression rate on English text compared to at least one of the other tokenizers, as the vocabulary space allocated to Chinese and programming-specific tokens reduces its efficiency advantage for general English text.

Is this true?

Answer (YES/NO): NO